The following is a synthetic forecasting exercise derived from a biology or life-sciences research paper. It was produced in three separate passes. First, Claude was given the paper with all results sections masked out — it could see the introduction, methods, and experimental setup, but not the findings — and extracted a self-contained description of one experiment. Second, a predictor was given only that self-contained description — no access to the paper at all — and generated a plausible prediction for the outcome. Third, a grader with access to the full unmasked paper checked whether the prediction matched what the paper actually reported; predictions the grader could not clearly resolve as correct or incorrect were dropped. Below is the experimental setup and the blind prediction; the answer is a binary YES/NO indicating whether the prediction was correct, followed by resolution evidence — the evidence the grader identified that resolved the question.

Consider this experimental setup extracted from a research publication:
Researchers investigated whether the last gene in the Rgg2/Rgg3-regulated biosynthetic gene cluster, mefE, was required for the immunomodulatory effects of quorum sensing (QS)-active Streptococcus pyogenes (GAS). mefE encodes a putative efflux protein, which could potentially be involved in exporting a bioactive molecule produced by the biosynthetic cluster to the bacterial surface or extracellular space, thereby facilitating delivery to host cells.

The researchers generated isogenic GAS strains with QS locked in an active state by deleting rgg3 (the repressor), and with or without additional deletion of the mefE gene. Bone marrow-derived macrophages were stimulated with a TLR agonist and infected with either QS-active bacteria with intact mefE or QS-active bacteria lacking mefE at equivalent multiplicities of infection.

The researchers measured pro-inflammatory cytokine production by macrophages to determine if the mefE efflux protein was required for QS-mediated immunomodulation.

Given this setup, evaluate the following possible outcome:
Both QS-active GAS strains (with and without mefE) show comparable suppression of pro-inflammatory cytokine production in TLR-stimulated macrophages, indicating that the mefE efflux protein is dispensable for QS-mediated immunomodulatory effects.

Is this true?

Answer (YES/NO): YES